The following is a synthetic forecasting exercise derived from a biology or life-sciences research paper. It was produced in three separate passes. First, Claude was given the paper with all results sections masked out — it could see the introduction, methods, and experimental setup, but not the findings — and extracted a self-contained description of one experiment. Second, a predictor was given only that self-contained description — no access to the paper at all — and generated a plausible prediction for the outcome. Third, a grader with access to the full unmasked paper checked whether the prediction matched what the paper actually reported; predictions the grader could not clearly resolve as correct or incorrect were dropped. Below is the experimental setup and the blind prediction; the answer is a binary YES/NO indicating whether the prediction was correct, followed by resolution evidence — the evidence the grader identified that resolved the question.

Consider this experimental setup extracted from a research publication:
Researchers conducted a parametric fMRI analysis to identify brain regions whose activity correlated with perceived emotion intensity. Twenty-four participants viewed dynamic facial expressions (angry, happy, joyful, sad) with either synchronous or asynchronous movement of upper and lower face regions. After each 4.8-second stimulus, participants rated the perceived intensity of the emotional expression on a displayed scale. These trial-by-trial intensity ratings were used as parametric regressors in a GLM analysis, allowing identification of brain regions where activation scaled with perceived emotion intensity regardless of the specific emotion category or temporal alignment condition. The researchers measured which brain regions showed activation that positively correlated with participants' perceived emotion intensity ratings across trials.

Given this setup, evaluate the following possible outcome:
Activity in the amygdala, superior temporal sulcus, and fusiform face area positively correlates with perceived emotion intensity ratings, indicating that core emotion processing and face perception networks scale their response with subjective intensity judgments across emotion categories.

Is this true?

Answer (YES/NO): YES